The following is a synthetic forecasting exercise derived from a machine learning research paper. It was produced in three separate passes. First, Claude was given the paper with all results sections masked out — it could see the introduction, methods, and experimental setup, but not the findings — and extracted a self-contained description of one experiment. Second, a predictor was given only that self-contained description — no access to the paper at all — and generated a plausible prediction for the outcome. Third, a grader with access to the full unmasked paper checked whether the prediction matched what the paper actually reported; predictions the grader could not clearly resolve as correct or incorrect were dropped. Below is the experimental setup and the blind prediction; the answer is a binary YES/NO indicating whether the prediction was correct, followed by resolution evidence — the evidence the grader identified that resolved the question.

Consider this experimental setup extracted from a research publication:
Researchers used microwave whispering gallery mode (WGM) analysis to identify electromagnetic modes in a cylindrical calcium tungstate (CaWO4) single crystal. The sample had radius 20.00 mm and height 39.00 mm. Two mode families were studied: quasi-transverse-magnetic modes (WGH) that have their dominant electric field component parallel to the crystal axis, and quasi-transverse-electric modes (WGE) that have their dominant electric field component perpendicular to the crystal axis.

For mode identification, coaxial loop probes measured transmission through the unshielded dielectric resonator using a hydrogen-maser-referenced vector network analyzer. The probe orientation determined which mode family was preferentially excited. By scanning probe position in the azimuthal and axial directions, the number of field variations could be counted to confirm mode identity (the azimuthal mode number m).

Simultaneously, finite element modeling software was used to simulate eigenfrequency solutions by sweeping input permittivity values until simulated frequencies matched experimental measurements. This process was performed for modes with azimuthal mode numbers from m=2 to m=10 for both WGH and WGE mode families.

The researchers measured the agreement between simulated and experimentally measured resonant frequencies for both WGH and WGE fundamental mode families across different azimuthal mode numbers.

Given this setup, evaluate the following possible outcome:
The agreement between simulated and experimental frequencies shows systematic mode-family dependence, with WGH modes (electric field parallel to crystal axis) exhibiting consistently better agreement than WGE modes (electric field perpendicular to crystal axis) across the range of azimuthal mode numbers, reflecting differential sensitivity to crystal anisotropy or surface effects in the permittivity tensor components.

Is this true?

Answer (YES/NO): NO